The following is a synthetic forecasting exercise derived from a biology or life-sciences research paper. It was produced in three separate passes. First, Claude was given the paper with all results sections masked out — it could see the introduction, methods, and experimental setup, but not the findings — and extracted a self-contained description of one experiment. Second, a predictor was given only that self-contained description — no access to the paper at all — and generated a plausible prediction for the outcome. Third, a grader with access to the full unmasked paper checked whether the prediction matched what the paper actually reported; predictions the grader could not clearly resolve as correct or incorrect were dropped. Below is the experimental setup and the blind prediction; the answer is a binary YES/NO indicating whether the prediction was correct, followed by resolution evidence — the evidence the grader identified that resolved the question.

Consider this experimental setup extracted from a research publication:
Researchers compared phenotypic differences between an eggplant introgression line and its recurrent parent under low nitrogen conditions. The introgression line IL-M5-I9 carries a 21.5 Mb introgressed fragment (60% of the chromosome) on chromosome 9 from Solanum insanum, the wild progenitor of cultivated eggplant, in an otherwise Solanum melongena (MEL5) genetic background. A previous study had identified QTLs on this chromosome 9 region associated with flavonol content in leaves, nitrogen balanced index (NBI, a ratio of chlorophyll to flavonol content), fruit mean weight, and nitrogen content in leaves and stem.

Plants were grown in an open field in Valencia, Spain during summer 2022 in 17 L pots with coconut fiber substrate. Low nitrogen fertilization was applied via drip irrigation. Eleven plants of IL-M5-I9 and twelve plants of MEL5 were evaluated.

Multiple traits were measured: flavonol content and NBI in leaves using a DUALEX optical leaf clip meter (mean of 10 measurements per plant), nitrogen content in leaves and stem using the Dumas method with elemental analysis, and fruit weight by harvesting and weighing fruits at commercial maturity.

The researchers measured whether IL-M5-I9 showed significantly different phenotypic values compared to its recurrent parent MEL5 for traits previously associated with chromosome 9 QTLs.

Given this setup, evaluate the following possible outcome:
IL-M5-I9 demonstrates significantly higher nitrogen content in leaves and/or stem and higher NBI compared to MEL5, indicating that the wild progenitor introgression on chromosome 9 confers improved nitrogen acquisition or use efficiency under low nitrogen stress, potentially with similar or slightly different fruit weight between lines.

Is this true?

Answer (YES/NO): NO